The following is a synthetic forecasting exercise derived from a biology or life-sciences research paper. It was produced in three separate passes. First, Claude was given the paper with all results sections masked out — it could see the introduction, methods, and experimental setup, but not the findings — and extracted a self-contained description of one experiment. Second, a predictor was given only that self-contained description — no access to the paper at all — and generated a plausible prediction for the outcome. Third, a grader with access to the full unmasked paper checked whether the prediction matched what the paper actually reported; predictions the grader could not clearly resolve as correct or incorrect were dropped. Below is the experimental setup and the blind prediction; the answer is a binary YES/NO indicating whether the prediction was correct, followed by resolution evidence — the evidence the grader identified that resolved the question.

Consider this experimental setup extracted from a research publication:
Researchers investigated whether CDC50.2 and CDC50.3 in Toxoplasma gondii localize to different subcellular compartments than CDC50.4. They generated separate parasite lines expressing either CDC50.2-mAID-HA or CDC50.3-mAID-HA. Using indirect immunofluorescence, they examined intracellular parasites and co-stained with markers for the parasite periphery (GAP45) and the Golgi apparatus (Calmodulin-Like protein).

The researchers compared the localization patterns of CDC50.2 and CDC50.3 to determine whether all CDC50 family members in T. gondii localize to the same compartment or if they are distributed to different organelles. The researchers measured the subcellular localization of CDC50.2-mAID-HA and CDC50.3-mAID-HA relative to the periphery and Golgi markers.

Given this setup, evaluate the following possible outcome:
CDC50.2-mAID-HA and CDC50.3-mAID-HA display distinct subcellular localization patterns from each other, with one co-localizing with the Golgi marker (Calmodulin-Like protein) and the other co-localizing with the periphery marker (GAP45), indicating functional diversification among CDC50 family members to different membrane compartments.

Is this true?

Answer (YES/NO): YES